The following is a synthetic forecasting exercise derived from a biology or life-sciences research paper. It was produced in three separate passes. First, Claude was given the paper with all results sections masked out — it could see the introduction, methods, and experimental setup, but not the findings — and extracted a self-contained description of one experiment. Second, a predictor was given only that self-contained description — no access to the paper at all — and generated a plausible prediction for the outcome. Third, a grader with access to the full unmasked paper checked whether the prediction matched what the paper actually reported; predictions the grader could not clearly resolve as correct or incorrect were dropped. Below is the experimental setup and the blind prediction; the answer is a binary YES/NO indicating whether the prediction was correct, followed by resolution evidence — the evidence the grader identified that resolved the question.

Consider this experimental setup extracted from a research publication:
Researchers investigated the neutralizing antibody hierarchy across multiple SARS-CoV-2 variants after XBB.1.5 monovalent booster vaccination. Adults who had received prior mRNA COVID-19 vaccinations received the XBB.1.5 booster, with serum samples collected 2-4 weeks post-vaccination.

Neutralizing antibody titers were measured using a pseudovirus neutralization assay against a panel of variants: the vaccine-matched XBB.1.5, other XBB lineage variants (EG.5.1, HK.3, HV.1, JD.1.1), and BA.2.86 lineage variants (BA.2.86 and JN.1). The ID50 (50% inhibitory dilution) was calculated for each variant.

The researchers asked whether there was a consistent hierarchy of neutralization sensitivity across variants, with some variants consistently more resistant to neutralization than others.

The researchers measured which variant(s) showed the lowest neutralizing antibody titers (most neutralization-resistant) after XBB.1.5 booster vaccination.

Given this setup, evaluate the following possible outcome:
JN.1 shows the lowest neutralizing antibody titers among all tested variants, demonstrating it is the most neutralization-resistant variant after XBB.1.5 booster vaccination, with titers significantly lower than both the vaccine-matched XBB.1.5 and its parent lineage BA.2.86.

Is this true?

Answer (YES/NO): NO